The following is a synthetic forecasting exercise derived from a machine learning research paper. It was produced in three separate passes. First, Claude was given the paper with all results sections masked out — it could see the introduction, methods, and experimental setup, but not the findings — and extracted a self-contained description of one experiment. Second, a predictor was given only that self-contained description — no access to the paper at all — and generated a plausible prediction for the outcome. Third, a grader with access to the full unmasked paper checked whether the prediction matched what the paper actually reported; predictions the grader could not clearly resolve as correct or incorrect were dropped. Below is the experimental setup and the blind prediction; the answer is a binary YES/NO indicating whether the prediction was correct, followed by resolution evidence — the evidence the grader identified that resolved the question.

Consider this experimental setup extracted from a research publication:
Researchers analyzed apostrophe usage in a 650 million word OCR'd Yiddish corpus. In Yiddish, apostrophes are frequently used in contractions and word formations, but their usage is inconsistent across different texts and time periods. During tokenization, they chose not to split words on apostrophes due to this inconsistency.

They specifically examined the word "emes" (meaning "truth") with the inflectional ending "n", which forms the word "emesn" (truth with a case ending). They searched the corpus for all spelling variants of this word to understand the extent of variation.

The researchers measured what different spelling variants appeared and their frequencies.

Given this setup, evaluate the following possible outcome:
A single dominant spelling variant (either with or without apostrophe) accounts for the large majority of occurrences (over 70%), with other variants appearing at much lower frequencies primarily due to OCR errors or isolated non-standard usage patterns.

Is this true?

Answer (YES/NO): NO